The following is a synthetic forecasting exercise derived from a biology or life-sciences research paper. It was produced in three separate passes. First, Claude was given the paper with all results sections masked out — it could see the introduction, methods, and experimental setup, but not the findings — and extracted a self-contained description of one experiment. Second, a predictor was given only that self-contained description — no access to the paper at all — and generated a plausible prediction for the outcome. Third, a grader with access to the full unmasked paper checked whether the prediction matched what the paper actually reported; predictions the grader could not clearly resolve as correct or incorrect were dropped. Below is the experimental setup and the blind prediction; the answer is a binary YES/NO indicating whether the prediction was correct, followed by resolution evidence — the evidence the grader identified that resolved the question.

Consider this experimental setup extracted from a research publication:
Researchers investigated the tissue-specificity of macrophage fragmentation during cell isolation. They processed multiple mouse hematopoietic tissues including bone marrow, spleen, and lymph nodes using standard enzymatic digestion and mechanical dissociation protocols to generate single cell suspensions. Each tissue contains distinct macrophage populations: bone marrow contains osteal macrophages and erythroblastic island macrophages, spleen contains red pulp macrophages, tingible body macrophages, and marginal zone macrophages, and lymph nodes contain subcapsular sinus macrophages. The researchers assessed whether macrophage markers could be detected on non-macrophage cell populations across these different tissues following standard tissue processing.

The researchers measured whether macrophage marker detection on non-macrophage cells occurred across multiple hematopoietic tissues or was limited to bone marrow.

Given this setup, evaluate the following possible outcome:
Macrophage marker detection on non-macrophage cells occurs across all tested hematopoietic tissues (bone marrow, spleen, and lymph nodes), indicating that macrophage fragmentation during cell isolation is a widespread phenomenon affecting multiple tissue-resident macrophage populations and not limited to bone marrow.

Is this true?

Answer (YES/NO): YES